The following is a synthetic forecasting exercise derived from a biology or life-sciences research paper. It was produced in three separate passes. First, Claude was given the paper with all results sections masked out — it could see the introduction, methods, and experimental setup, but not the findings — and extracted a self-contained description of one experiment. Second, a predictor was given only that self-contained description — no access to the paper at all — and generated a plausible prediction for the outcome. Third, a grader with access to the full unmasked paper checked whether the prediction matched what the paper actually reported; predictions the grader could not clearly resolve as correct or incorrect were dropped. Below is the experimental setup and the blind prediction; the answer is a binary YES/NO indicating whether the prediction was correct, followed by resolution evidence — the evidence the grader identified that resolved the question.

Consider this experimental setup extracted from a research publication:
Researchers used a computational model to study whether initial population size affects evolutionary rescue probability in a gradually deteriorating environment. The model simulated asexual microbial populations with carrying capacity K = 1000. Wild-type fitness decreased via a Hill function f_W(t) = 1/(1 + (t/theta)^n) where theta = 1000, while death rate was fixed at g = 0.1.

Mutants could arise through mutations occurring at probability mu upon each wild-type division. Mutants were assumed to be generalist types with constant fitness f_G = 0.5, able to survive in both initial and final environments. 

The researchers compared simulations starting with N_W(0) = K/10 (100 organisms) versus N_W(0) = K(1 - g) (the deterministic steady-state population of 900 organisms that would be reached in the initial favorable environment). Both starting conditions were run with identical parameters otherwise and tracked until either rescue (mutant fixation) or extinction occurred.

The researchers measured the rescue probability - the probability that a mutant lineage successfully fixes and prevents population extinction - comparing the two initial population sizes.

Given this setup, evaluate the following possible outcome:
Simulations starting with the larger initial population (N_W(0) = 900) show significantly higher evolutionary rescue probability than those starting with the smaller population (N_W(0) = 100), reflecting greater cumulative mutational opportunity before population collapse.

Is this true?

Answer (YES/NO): NO